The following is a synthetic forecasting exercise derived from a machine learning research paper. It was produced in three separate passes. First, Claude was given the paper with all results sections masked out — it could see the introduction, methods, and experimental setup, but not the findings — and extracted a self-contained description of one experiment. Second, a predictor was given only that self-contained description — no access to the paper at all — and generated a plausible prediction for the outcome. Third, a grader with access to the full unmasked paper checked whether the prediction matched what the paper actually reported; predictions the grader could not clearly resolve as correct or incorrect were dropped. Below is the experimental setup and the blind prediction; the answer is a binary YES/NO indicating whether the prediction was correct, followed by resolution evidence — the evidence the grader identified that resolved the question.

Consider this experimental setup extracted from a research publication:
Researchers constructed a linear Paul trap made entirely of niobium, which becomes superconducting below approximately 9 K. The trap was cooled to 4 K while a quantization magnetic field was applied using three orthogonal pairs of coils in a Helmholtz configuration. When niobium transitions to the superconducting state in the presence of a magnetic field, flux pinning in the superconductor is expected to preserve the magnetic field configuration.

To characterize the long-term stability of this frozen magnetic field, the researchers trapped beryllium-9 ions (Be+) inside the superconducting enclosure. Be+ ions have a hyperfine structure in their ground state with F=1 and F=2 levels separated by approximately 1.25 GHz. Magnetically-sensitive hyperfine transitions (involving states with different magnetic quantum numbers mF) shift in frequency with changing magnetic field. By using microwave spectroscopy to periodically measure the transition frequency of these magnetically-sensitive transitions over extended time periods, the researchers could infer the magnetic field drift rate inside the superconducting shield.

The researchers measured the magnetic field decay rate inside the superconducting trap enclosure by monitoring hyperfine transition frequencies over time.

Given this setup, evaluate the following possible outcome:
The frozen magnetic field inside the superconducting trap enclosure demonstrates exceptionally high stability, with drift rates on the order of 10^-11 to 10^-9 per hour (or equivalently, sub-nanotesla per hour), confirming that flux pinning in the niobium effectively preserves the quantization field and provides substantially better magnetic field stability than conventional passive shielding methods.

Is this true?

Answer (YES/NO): NO